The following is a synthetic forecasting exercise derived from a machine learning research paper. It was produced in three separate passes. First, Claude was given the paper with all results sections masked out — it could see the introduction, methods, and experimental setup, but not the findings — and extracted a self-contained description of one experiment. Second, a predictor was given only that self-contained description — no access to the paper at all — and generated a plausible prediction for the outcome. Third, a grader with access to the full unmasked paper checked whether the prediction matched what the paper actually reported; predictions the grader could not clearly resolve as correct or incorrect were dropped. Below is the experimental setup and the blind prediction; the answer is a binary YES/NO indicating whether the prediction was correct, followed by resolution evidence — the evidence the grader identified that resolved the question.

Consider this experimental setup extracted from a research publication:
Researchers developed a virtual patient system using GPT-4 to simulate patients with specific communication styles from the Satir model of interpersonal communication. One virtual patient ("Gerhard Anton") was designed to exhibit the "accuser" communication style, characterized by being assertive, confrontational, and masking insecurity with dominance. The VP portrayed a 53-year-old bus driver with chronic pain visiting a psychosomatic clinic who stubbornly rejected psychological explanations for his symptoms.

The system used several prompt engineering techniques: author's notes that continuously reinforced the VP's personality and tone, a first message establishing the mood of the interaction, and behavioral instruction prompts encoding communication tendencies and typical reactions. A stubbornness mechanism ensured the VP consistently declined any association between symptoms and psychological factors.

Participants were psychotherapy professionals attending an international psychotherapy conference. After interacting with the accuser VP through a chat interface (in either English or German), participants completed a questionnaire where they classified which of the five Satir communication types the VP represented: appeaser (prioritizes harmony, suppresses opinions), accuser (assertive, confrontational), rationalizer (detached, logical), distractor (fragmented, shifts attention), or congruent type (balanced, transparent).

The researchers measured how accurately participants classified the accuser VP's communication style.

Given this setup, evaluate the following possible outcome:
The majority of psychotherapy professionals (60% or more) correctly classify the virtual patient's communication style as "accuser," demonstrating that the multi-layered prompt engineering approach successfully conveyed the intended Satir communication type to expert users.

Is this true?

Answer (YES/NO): NO